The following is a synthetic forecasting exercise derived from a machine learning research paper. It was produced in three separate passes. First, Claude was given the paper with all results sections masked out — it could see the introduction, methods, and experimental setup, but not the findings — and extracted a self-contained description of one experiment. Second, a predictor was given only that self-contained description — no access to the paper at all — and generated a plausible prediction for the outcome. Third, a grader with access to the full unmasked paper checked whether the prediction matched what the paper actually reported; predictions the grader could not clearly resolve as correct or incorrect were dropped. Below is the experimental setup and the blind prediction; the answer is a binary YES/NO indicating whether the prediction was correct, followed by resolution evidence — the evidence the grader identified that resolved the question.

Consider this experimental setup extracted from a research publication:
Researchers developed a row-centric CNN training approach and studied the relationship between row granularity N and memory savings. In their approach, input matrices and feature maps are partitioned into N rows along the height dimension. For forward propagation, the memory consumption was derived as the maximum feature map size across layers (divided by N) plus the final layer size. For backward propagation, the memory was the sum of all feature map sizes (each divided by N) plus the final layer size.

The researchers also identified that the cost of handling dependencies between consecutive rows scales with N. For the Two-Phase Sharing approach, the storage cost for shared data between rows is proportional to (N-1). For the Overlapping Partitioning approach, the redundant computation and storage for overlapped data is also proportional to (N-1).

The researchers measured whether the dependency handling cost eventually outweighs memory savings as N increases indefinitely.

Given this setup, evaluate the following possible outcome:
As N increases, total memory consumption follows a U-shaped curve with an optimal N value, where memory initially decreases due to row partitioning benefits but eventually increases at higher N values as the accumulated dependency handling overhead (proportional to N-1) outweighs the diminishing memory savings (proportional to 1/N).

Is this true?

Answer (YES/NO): YES